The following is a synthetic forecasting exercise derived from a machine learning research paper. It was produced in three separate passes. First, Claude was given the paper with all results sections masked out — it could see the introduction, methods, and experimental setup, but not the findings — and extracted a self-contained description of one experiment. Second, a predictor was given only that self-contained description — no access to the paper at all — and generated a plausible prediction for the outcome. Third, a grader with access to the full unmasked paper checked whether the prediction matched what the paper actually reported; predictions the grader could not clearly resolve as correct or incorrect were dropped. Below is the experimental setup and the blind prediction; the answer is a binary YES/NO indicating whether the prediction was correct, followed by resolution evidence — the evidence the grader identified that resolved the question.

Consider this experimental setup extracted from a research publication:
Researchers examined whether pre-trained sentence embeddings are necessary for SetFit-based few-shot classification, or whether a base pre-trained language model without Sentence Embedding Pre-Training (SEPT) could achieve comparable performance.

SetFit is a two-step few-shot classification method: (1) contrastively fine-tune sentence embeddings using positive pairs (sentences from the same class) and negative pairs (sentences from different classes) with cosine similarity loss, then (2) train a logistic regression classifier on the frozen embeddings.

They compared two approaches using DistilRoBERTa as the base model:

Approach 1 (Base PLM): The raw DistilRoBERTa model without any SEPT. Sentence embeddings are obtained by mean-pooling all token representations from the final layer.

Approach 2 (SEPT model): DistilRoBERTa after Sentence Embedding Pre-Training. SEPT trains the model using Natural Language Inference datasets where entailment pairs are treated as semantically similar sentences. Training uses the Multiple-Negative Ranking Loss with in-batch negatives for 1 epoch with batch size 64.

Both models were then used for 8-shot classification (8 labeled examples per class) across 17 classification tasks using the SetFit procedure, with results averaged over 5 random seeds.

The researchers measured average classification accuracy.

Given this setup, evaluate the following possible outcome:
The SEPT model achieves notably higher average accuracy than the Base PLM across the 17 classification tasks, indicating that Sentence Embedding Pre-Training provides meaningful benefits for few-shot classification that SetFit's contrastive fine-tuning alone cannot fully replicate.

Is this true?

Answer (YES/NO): YES